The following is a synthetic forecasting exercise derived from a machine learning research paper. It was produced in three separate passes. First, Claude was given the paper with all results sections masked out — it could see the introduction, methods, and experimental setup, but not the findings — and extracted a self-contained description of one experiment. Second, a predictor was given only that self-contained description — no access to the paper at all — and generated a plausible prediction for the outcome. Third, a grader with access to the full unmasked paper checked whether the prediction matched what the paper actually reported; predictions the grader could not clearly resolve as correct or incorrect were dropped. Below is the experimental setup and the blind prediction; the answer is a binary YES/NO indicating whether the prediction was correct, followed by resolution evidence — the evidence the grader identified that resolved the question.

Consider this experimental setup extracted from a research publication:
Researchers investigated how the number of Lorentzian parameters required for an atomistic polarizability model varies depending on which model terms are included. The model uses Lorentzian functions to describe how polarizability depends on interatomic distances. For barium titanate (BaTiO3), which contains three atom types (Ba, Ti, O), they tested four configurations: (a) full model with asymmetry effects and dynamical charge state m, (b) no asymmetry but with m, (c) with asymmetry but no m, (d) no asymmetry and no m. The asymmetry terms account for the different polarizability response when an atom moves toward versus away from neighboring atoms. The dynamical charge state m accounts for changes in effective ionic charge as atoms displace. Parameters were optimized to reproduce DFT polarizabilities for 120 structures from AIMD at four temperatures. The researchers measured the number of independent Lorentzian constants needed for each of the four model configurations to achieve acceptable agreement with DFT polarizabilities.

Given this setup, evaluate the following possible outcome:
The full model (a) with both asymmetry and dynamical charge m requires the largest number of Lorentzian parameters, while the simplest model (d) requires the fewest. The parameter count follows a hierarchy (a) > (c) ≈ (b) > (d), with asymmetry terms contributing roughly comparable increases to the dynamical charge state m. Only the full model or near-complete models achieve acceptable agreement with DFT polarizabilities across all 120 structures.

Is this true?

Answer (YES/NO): NO